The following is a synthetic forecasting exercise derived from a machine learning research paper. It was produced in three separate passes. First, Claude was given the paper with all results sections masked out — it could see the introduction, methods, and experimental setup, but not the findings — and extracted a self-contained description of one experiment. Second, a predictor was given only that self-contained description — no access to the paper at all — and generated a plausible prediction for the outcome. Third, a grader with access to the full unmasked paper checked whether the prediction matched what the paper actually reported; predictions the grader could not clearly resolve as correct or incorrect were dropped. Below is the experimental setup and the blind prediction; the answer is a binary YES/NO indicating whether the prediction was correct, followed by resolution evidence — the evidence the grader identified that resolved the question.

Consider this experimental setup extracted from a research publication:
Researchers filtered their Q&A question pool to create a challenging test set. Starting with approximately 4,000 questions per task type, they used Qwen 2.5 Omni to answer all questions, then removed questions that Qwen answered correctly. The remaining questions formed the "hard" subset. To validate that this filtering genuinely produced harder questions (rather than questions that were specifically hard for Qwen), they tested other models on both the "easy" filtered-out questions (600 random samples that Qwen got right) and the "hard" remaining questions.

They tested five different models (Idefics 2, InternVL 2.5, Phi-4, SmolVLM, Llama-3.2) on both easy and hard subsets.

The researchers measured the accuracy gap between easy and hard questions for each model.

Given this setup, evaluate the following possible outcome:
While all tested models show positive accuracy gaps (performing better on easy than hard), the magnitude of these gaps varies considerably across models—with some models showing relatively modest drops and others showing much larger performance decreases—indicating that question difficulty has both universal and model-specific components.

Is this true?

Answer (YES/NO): YES